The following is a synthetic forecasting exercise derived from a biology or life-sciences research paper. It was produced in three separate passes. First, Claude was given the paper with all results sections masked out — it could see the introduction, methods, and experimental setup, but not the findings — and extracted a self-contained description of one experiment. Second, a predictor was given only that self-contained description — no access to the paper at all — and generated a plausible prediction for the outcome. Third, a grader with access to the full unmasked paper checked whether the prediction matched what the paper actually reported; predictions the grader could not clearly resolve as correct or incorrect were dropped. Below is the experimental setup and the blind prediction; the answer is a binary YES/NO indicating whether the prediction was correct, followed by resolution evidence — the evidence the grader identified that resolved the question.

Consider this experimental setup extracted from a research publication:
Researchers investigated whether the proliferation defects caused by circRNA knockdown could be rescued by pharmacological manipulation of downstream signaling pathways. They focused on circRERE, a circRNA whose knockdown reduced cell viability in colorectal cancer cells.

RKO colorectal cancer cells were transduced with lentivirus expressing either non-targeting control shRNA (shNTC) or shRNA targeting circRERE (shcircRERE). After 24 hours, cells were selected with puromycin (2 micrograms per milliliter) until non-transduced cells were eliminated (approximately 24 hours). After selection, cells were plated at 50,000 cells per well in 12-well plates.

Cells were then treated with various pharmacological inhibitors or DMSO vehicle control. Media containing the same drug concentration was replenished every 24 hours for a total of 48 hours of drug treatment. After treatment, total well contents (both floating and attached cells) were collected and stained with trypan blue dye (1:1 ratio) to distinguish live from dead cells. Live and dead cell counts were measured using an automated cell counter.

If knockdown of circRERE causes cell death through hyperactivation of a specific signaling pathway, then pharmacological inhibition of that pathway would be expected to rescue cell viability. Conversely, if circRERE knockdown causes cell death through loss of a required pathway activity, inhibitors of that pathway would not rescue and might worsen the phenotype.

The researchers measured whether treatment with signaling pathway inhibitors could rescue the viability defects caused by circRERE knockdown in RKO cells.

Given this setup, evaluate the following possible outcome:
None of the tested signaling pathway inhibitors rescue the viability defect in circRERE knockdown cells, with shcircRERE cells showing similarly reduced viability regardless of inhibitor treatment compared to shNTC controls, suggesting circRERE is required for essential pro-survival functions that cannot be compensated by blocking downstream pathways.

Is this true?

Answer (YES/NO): NO